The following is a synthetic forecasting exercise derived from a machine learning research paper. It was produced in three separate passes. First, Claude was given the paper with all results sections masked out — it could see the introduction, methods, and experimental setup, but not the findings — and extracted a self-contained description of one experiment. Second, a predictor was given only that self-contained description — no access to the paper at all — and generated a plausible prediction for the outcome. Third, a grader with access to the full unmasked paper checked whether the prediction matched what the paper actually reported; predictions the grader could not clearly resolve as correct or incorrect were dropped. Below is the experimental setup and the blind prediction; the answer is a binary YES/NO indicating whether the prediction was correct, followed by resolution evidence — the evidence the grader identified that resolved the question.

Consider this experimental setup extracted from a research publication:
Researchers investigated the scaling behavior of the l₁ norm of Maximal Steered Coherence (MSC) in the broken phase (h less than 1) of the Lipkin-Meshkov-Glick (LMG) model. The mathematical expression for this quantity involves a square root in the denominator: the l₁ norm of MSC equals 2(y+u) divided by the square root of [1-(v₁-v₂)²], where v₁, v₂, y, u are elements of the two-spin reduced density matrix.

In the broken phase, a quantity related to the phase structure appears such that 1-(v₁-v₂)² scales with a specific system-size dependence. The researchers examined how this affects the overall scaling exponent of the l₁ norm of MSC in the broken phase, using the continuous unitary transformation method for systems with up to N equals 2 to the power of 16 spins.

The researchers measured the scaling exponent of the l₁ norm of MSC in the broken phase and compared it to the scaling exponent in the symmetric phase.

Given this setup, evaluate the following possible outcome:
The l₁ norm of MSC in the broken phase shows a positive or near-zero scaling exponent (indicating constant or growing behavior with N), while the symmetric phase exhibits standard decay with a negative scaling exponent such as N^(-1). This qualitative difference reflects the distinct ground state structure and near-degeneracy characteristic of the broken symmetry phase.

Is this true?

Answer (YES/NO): NO